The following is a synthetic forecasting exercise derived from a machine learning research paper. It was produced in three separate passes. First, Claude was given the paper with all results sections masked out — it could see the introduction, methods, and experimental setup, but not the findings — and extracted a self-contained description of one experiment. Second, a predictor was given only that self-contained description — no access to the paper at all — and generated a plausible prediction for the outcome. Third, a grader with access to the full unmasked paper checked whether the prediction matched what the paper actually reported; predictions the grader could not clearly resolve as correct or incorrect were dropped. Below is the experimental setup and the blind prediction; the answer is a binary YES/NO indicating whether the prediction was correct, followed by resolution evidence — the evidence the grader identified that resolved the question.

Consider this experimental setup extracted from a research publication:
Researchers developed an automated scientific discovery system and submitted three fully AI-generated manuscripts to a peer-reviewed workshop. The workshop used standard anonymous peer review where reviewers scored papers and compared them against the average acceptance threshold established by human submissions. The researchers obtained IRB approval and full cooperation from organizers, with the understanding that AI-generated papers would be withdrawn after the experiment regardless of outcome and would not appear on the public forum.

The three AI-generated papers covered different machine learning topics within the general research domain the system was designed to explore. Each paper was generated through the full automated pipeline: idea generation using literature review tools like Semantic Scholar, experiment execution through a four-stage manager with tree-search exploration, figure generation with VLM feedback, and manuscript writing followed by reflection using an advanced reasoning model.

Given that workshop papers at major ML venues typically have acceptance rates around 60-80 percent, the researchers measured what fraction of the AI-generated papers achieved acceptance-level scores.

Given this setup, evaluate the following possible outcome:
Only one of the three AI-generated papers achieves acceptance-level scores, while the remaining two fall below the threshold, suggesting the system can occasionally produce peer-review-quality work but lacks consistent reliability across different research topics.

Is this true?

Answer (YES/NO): YES